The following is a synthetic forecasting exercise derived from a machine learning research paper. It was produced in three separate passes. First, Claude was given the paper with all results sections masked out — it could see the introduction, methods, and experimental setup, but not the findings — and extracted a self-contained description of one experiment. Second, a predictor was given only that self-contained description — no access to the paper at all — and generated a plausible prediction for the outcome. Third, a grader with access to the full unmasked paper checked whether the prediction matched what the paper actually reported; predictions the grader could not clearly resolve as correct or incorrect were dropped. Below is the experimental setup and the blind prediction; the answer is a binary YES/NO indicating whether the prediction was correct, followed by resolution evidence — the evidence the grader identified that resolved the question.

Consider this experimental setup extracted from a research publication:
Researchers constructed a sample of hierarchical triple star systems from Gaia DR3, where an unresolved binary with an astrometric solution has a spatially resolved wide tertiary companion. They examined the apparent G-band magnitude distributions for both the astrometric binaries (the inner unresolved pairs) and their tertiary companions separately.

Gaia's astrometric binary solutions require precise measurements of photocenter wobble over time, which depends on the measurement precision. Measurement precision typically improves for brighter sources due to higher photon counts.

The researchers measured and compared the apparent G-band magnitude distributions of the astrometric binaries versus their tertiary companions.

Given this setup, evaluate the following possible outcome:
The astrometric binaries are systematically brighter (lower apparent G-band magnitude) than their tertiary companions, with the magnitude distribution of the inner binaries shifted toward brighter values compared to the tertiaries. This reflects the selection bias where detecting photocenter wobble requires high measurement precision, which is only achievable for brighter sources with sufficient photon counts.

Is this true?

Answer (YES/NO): YES